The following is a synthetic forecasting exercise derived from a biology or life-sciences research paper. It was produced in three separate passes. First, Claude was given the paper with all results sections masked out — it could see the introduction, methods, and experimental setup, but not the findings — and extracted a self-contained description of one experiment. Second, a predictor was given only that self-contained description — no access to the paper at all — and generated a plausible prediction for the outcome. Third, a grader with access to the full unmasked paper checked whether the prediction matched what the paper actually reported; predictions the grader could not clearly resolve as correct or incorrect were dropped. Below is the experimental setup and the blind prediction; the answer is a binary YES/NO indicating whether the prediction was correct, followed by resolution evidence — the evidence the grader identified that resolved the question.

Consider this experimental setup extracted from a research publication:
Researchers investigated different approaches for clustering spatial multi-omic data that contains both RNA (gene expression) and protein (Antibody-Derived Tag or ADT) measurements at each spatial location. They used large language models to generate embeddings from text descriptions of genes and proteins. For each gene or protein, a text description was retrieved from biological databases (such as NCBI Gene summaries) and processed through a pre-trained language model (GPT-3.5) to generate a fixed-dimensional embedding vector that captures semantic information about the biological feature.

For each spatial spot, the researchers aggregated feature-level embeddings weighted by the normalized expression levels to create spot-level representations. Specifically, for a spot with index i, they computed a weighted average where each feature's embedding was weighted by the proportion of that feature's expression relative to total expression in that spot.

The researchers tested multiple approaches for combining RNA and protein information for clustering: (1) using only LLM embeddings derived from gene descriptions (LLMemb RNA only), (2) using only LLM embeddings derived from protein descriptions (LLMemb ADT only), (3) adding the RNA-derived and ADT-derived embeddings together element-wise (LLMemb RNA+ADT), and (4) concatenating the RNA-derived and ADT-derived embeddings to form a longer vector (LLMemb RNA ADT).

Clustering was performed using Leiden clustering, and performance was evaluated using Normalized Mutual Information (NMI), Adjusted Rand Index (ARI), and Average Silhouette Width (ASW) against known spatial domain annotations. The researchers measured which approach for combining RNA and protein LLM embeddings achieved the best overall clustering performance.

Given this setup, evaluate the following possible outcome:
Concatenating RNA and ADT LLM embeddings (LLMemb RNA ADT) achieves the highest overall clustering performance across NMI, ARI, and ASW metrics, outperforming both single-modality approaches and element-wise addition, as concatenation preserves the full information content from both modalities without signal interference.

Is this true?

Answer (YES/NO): NO